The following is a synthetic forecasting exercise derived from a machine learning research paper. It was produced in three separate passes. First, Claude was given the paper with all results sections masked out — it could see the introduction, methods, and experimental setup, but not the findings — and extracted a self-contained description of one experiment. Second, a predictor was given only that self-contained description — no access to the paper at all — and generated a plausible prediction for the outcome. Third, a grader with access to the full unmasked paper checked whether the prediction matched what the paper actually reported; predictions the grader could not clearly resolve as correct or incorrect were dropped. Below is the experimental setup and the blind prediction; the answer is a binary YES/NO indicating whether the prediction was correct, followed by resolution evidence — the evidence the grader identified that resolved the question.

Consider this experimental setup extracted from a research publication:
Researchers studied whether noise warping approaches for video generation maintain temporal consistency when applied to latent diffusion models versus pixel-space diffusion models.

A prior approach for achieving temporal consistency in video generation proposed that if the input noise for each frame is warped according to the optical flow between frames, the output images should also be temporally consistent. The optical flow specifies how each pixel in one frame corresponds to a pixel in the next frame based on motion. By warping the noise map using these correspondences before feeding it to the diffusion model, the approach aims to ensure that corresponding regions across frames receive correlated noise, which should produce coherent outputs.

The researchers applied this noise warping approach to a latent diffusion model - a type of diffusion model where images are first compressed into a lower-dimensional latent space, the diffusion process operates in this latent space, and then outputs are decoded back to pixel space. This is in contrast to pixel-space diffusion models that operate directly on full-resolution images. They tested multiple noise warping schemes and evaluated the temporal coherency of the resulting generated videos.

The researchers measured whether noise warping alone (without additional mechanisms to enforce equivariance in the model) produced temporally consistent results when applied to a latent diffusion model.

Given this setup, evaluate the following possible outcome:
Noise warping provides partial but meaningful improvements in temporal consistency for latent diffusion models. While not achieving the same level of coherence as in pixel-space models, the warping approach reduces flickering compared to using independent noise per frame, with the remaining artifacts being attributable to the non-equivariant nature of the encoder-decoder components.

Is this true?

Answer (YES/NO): NO